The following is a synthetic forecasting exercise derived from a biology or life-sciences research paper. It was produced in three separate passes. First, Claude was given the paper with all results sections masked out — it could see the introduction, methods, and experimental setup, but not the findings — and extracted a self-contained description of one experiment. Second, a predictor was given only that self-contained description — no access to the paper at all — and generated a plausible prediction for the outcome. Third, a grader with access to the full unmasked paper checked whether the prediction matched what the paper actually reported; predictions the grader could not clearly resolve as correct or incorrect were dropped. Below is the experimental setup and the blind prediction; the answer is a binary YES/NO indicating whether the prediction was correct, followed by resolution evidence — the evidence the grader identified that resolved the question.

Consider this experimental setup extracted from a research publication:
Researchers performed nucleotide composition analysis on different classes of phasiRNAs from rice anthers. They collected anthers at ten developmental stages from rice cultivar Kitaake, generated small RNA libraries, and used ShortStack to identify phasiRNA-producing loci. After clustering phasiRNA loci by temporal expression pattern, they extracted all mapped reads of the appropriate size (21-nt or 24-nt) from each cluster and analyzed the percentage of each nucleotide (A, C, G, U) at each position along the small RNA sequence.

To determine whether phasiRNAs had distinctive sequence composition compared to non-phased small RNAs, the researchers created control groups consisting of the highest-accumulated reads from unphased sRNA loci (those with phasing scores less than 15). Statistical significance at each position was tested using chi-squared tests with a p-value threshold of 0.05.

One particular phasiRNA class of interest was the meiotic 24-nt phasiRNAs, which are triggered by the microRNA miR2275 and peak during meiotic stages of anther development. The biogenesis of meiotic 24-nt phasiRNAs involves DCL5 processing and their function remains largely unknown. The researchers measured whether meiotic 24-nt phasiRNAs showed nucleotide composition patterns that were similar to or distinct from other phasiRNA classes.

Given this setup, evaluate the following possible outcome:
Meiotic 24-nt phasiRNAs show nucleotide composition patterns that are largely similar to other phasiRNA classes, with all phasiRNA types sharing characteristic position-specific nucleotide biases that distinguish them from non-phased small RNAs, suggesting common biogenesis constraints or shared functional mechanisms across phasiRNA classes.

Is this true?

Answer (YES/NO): NO